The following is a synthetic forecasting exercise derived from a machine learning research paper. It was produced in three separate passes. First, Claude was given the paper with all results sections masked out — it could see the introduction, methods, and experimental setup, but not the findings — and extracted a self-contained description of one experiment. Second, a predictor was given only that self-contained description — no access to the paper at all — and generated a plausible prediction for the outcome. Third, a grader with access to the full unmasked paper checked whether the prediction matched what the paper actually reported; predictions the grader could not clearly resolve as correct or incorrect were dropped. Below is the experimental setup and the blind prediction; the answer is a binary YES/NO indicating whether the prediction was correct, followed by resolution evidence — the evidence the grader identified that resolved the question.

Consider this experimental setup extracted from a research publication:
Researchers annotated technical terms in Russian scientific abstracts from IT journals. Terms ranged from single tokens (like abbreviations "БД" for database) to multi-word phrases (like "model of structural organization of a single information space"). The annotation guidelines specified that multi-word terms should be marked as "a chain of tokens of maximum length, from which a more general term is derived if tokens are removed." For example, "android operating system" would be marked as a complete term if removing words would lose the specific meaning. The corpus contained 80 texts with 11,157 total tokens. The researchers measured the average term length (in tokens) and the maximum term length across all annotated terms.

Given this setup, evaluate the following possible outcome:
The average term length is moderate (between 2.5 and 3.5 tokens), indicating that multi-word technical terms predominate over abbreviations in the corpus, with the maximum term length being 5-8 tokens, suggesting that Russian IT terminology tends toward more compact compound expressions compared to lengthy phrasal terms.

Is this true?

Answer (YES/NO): NO